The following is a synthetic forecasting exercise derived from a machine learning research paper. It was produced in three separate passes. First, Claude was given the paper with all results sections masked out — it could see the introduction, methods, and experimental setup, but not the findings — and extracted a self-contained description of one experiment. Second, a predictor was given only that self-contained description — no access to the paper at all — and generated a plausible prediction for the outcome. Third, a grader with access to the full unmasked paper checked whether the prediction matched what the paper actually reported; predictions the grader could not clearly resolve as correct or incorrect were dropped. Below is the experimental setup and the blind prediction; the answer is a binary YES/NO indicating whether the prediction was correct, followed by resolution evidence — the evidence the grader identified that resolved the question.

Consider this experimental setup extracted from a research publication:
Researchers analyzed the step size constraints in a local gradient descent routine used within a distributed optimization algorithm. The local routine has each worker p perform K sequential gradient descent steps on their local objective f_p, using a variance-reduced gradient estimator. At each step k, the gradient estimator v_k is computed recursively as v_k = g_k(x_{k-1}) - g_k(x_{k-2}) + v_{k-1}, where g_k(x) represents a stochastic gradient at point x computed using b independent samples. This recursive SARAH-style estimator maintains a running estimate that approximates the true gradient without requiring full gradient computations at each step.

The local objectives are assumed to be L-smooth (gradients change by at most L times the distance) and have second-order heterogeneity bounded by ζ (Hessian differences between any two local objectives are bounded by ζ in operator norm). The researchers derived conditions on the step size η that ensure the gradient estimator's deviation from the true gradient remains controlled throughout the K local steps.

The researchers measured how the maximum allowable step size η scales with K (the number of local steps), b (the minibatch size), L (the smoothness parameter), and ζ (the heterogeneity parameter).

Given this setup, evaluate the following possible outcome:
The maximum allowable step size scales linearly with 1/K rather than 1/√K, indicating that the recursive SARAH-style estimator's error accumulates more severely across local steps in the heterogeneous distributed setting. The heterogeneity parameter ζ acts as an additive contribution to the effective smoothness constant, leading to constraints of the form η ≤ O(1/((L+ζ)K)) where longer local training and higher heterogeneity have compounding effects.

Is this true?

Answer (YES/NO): NO